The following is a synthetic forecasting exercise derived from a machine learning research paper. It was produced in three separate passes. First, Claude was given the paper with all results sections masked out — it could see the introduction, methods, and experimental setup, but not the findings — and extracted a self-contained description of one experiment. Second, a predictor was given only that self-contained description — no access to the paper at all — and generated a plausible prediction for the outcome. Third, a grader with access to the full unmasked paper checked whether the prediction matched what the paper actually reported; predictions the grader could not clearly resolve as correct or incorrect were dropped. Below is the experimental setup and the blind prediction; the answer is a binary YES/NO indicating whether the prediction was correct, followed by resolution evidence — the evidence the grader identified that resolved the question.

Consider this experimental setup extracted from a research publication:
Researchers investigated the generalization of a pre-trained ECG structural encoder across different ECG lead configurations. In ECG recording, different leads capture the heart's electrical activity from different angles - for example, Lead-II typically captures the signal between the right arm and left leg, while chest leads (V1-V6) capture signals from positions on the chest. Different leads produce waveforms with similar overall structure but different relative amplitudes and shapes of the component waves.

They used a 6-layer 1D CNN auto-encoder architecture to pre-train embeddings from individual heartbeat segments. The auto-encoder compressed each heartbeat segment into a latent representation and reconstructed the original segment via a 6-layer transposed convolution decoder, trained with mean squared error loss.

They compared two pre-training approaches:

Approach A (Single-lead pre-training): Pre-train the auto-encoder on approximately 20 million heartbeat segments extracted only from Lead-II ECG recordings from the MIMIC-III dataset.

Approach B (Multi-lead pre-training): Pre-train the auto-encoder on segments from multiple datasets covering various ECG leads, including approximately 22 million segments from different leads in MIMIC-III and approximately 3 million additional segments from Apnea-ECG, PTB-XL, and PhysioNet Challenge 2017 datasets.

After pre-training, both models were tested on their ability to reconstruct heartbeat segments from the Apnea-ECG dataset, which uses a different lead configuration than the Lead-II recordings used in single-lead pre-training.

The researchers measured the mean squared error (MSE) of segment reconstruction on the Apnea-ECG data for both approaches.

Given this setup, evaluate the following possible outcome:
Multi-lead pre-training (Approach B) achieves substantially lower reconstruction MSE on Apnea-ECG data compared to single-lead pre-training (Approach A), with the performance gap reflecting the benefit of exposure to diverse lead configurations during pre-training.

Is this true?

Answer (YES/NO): YES